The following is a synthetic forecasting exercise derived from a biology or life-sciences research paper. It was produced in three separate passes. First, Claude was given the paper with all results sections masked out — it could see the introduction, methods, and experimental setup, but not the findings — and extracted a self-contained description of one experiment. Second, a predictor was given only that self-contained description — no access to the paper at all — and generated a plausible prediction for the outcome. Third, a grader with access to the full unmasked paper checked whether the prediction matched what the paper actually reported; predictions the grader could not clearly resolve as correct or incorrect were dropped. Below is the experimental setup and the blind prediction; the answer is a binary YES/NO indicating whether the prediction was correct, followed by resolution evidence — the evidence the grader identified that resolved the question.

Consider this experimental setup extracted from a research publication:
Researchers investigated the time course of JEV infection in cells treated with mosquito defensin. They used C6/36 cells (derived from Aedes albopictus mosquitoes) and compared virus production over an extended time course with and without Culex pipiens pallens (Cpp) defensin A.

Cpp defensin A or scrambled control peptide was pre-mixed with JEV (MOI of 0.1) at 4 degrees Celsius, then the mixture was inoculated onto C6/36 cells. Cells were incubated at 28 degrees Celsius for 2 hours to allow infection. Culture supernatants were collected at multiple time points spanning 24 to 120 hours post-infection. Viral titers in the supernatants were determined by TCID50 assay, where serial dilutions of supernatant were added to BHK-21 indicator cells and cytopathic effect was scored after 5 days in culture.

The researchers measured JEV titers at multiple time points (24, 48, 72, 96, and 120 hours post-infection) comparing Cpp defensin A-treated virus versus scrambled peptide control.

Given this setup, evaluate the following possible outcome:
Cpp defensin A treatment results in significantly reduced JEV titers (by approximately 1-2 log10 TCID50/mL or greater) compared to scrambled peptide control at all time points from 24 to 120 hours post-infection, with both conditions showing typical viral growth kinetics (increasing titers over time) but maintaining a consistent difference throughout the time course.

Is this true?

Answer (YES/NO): NO